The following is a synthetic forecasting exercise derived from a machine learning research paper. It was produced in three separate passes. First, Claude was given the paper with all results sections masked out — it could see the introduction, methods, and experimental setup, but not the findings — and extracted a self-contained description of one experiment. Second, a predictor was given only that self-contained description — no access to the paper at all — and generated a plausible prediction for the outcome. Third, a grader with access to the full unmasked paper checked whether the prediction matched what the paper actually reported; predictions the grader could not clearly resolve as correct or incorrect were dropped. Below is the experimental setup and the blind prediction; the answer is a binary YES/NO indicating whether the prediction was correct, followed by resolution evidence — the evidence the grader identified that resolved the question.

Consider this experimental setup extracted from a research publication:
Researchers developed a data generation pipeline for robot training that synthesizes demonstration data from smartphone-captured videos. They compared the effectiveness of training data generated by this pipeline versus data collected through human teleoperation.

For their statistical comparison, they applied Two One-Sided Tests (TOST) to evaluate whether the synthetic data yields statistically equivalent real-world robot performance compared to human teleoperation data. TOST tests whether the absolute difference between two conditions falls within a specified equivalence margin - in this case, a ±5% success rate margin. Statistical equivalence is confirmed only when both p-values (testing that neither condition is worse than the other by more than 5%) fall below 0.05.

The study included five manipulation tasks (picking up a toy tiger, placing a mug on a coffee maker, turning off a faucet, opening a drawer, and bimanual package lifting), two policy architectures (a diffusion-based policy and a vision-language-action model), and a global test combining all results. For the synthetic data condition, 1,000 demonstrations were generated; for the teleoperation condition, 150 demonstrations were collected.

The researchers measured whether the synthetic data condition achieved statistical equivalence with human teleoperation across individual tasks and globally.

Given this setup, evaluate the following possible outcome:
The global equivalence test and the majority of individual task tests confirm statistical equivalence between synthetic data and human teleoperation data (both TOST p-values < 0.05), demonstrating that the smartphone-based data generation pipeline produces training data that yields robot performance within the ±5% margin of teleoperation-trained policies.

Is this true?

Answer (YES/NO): NO